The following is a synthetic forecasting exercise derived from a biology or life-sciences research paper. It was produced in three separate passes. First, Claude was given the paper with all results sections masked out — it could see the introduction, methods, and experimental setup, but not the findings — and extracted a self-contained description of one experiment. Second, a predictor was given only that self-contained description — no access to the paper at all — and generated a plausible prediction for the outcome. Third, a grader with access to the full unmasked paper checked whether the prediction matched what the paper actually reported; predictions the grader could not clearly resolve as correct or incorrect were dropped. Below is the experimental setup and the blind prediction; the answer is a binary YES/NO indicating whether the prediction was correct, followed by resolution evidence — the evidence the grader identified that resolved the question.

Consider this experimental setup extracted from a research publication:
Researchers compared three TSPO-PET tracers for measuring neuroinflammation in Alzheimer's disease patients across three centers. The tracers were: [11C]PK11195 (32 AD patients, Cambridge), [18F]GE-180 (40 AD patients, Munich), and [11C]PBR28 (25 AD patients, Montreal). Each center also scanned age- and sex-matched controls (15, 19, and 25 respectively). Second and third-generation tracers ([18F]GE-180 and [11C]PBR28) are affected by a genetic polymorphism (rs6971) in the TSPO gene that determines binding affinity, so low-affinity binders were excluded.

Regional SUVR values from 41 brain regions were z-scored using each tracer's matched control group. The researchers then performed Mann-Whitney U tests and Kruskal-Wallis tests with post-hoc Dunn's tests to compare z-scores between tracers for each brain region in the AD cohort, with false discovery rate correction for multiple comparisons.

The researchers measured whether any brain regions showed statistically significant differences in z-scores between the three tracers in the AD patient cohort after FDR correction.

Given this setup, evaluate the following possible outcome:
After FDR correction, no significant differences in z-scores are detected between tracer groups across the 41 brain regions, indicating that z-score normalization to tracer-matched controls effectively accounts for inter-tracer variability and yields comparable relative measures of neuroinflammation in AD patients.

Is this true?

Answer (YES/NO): NO